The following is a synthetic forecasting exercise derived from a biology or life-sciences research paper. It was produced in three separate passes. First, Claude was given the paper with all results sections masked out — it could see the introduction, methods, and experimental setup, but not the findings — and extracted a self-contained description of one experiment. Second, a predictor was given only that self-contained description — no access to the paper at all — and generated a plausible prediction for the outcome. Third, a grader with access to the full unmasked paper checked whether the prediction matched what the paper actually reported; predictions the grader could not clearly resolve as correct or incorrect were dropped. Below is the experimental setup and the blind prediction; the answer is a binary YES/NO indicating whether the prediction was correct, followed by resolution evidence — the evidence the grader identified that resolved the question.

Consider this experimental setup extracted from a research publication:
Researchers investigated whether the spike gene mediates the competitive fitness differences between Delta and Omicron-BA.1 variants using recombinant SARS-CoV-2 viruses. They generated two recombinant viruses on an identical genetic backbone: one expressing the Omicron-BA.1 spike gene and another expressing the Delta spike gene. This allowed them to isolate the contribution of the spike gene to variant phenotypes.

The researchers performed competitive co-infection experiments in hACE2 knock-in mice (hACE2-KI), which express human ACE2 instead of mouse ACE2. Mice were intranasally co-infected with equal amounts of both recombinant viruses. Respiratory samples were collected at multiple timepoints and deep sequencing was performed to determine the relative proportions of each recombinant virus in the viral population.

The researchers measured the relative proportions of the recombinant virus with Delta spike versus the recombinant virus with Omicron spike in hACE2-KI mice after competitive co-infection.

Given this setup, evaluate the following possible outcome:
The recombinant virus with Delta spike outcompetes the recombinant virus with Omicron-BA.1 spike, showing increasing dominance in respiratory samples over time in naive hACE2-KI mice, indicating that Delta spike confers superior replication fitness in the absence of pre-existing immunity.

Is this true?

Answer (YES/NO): YES